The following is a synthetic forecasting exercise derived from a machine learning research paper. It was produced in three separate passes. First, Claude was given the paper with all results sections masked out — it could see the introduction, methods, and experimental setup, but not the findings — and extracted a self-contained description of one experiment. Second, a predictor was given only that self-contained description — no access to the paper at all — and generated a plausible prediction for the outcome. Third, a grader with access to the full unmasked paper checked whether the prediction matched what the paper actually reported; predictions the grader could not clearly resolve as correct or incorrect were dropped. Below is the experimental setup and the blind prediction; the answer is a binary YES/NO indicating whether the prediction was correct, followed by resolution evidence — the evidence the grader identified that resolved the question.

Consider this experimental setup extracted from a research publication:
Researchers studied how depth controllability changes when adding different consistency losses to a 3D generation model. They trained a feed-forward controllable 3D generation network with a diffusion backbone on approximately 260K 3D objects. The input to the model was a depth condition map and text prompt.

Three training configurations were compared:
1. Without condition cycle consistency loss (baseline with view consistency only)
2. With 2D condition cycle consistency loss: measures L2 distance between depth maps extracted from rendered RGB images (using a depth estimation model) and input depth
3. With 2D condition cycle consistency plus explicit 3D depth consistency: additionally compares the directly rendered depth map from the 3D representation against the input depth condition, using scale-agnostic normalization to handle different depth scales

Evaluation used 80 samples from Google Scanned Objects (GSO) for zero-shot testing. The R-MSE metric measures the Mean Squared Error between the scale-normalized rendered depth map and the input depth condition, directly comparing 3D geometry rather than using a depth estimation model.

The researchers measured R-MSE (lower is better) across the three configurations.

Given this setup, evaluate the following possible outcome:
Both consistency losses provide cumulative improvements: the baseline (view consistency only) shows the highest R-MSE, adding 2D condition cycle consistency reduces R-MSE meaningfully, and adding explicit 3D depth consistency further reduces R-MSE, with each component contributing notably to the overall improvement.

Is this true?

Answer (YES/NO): YES